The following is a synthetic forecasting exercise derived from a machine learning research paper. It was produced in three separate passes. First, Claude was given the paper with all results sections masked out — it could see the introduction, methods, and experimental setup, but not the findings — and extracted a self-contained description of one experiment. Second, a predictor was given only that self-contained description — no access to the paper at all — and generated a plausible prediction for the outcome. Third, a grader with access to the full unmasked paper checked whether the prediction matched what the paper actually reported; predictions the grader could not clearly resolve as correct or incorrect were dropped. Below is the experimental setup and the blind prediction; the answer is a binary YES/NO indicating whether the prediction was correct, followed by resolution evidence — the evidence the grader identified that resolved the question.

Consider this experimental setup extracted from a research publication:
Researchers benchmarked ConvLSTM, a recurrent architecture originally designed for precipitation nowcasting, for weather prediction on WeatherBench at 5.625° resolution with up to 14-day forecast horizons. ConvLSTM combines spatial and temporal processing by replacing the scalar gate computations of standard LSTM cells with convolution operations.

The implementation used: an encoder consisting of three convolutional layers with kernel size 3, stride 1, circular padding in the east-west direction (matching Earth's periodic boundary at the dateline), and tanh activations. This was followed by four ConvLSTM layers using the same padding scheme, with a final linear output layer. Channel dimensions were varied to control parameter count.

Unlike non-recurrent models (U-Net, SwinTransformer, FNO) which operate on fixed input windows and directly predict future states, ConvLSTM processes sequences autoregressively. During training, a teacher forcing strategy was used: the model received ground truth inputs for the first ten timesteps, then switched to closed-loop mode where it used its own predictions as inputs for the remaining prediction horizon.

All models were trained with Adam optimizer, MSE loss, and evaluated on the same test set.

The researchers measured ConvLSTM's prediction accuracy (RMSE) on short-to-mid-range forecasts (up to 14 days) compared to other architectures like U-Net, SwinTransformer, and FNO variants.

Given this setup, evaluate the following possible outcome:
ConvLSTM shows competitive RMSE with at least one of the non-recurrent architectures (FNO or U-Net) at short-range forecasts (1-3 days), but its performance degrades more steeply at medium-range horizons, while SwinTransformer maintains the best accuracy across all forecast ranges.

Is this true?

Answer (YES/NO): NO